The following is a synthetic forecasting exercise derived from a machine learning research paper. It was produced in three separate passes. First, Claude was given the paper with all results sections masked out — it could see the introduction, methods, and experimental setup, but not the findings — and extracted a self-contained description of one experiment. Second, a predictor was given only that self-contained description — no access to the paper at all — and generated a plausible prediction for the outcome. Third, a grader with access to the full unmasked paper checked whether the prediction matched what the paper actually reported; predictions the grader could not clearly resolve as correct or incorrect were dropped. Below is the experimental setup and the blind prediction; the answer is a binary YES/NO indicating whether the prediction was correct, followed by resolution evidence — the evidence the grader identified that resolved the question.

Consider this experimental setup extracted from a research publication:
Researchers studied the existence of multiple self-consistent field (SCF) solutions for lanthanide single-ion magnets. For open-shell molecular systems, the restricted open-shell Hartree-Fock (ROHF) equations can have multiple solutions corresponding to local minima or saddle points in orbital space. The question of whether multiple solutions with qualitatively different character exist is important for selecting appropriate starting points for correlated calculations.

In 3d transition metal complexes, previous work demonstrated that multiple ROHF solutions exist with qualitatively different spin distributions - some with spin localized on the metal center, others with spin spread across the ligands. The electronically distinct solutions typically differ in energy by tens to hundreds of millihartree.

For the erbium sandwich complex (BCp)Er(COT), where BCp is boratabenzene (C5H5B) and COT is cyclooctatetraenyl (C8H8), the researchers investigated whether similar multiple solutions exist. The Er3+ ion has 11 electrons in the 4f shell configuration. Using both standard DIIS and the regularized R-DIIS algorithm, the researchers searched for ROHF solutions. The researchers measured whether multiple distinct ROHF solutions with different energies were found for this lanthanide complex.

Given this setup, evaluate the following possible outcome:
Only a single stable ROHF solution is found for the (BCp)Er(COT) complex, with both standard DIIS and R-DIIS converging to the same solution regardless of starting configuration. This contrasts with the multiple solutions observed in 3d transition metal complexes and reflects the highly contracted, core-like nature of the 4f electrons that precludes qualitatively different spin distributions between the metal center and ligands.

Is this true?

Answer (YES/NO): NO